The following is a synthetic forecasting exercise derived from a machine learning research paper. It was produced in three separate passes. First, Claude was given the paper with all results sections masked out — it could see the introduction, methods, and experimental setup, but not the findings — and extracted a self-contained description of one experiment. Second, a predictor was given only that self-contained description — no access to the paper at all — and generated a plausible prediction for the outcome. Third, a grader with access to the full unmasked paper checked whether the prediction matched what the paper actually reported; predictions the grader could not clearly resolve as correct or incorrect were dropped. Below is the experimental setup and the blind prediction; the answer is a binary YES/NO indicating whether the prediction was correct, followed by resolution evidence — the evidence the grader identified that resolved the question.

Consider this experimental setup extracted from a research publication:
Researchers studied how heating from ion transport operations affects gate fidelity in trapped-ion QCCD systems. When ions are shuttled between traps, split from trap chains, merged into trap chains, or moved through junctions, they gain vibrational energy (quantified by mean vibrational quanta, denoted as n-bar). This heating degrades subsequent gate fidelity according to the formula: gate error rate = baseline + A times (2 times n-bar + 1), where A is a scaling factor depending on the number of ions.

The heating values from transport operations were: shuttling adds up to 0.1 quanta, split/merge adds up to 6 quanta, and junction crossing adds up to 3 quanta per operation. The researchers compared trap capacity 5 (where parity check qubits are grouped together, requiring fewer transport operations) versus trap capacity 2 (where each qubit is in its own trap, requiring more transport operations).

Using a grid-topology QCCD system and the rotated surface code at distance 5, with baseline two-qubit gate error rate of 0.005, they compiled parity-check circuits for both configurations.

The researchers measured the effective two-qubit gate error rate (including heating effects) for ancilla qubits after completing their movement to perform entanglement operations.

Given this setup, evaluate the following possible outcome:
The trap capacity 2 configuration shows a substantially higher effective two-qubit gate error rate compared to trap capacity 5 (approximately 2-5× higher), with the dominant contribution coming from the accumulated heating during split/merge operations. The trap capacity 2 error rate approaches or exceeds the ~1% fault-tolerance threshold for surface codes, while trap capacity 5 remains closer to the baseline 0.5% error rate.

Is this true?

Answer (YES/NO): NO